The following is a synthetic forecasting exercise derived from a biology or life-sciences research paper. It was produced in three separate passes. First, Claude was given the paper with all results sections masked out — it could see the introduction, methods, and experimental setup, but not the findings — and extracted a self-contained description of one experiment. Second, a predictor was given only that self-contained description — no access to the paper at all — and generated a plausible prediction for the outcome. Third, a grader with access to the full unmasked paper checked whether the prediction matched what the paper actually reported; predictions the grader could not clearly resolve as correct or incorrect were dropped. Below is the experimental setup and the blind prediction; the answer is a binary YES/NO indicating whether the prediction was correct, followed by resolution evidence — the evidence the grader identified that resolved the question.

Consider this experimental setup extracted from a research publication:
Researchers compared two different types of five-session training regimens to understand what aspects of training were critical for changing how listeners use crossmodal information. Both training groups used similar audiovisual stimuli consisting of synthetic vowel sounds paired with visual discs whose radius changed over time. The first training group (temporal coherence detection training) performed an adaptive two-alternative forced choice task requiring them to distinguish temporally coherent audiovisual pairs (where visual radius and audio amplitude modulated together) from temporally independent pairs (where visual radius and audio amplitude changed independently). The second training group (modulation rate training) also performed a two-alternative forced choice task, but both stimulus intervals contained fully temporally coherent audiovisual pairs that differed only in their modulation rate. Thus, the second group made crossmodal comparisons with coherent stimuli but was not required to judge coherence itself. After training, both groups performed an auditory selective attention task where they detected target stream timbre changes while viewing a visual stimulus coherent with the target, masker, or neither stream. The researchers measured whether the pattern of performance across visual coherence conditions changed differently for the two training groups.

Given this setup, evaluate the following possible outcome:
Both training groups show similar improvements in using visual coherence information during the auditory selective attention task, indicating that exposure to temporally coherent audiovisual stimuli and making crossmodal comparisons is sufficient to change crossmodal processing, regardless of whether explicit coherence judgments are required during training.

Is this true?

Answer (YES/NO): NO